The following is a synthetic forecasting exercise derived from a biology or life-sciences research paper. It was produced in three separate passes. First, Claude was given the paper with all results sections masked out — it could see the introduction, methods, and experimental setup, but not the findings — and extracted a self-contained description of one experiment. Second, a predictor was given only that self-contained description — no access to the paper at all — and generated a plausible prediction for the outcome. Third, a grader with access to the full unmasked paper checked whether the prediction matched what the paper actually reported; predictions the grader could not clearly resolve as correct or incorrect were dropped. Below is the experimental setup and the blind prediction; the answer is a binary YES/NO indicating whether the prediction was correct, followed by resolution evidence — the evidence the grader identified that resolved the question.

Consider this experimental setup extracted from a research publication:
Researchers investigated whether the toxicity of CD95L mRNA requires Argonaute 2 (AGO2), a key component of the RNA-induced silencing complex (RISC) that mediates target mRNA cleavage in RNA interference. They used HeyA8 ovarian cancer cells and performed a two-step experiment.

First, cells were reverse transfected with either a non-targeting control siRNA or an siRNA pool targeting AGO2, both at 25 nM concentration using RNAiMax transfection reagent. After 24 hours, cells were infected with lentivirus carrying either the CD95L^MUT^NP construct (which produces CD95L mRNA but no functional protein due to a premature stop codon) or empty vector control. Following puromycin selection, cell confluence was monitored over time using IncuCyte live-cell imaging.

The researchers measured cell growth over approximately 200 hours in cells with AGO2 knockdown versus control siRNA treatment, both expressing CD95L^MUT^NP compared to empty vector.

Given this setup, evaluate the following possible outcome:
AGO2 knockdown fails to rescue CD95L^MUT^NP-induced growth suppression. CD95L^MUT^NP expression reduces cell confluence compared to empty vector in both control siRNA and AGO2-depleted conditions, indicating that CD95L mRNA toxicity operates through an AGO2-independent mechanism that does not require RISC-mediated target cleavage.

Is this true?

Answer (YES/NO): NO